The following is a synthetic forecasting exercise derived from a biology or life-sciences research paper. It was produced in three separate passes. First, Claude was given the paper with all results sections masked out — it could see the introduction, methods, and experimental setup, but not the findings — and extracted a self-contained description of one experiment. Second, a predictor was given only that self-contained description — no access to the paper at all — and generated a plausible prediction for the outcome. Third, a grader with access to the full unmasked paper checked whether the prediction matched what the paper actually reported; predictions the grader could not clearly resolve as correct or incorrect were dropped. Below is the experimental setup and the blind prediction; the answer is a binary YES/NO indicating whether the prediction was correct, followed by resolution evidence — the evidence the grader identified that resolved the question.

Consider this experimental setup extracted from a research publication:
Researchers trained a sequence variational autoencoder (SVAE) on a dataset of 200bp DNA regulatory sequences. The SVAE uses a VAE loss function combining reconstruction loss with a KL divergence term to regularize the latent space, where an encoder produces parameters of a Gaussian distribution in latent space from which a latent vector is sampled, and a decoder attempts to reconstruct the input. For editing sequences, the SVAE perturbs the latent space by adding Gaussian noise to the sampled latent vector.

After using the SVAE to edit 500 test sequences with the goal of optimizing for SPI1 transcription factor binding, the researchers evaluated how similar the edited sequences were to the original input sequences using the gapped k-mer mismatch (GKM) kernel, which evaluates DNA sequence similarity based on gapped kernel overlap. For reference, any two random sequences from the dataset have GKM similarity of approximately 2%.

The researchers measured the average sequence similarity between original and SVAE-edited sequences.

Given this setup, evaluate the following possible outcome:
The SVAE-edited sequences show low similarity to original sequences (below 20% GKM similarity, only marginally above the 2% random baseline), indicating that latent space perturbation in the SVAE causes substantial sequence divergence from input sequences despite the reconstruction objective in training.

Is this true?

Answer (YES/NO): YES